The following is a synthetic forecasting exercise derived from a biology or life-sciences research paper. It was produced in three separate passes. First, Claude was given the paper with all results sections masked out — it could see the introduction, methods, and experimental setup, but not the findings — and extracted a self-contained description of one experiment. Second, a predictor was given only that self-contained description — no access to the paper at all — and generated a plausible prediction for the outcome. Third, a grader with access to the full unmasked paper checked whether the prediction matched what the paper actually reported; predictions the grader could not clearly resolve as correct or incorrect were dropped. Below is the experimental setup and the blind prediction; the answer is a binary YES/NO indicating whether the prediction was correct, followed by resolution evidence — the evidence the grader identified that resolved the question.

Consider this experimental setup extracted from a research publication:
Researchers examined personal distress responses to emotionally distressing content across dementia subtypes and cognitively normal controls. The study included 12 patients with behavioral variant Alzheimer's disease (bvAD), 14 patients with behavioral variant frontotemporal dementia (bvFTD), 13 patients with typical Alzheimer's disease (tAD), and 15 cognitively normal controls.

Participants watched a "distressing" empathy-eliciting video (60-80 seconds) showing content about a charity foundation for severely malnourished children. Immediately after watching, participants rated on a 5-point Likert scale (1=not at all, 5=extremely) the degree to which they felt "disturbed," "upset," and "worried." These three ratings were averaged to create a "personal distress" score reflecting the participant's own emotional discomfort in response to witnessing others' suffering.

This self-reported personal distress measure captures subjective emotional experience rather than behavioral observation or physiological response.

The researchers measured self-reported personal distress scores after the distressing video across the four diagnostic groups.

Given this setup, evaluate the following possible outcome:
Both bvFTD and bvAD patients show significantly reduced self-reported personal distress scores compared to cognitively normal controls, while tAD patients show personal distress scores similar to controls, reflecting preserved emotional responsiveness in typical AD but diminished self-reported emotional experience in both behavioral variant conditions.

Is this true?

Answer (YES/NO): NO